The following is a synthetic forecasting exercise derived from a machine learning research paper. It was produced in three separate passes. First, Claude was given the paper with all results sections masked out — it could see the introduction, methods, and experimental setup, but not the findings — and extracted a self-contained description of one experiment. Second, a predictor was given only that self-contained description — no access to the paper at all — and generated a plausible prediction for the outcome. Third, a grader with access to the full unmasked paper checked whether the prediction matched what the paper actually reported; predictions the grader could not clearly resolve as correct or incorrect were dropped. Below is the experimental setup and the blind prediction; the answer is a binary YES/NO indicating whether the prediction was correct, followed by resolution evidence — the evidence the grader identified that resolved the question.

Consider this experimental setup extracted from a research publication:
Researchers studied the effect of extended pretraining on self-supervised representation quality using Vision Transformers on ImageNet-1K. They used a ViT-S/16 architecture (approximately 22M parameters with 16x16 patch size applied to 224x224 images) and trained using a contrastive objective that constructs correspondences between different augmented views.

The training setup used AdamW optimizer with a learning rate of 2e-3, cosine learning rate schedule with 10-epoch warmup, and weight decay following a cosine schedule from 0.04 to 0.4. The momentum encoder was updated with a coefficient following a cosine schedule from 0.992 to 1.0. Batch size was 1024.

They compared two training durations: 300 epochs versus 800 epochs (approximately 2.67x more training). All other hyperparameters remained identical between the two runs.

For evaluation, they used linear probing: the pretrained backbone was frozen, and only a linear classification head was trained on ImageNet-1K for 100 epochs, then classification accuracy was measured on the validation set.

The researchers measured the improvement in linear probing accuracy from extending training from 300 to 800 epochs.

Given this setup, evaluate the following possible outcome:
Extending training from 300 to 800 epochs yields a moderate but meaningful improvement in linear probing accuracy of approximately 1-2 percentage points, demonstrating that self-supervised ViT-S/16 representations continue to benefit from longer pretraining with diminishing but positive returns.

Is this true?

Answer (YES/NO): NO